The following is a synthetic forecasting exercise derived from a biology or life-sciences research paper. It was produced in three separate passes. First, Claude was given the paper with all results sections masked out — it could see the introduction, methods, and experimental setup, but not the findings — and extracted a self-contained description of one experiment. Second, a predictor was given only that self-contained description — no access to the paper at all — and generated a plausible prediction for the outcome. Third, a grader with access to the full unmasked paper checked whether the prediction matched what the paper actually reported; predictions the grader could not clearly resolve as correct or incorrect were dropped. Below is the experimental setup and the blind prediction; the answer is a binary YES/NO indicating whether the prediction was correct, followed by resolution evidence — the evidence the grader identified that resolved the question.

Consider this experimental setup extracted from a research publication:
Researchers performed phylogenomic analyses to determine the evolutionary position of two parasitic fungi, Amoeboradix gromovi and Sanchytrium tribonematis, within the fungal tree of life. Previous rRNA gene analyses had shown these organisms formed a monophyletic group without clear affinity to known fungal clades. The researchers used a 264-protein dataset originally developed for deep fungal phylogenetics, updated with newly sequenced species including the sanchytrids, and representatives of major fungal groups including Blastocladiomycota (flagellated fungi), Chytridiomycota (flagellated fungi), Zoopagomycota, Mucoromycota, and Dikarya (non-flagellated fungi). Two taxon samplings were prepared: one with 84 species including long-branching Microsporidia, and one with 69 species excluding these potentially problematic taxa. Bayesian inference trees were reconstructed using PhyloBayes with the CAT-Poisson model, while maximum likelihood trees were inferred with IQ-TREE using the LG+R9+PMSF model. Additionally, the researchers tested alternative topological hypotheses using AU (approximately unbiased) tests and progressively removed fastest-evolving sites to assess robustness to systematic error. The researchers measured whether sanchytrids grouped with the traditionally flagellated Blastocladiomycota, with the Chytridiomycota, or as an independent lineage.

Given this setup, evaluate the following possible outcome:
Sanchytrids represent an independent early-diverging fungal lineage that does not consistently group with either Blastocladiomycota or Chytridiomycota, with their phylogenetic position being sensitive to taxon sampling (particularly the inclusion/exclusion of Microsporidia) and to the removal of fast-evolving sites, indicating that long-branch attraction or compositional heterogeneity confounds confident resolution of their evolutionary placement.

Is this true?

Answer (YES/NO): NO